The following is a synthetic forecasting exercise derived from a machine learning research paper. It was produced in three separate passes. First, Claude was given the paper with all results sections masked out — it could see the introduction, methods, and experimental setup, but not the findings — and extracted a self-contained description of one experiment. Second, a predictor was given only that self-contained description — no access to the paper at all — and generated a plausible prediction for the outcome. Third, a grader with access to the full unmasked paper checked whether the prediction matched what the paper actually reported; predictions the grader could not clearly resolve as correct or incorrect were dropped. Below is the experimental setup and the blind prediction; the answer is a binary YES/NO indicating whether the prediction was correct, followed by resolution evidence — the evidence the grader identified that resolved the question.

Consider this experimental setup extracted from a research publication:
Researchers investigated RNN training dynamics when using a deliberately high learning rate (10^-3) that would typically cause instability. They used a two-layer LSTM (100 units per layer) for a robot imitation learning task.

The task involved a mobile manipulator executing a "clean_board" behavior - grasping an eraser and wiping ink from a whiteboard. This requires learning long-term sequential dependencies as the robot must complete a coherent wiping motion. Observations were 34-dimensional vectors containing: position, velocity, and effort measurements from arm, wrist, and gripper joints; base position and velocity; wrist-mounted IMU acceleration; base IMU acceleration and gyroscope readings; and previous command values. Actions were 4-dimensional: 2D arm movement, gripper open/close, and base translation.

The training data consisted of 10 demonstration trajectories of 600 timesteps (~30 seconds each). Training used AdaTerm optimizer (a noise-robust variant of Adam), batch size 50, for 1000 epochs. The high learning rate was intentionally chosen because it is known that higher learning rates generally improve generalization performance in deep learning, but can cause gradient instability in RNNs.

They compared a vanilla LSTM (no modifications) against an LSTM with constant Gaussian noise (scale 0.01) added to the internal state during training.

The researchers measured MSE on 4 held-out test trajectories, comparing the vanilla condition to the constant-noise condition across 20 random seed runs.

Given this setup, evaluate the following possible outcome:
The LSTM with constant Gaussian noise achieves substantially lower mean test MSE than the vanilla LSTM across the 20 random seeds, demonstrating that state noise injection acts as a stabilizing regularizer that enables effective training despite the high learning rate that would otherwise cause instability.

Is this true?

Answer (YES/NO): NO